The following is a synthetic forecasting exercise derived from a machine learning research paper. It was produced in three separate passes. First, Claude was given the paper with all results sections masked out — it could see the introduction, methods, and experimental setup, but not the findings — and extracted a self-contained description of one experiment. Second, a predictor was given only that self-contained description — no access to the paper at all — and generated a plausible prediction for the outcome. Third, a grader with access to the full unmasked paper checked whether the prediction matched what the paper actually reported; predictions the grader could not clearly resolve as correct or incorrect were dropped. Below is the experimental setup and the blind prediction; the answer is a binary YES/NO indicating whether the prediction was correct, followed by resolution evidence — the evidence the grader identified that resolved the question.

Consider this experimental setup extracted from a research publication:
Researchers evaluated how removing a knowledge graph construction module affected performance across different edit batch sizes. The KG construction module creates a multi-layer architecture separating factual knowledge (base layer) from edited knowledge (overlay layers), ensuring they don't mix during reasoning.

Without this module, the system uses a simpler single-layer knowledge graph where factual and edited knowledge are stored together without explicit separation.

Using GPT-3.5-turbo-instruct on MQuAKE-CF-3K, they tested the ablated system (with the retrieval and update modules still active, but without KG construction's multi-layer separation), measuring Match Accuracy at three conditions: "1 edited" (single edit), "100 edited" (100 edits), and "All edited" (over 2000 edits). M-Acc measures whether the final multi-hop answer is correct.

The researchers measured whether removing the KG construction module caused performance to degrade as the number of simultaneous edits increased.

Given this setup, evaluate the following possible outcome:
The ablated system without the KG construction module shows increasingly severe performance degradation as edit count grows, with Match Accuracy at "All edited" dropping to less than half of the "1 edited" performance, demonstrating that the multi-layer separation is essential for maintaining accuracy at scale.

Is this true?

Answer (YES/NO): NO